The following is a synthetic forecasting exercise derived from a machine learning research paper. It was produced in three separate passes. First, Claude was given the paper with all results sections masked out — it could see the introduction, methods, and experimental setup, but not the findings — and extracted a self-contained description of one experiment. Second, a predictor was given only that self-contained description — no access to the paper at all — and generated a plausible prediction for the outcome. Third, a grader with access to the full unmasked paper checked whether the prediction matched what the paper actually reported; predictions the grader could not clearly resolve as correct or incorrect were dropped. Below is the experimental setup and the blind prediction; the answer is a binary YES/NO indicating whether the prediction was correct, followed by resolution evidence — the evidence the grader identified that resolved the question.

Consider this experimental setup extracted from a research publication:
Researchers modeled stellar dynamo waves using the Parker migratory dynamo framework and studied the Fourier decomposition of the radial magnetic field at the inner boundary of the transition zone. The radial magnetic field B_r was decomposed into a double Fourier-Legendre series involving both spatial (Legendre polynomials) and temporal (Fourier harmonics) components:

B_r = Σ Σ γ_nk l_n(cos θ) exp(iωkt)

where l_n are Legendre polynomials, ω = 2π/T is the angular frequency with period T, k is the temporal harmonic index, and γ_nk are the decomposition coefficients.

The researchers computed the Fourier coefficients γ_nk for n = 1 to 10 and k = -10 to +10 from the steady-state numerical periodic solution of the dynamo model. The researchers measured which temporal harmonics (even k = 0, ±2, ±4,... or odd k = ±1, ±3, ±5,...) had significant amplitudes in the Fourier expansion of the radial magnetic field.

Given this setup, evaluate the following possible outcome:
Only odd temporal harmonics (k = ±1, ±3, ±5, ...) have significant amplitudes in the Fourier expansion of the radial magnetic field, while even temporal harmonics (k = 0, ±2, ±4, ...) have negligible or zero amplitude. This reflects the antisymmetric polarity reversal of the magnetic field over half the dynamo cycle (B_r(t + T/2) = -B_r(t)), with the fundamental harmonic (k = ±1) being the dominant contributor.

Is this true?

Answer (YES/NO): YES